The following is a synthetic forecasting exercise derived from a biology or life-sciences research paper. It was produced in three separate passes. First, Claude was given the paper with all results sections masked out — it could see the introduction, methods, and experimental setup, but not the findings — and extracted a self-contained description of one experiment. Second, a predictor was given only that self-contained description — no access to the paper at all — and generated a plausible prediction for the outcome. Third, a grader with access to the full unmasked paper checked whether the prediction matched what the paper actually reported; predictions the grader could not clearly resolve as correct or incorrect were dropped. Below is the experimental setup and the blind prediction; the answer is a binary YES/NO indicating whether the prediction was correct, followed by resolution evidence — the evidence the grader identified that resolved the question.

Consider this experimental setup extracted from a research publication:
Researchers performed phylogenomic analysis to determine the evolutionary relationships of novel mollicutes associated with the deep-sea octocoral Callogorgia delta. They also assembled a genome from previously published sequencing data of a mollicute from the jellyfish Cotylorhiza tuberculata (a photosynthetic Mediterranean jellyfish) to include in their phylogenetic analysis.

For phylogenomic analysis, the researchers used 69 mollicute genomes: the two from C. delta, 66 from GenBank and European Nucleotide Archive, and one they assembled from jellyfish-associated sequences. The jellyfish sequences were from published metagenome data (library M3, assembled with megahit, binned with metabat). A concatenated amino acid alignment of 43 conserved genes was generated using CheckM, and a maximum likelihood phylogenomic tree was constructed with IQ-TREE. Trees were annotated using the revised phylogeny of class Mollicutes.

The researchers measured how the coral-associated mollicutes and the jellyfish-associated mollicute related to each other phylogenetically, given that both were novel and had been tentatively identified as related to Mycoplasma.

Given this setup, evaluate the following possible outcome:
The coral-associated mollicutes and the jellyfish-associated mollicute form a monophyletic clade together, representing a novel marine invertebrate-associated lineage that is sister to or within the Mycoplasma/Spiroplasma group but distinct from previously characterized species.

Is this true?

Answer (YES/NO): NO